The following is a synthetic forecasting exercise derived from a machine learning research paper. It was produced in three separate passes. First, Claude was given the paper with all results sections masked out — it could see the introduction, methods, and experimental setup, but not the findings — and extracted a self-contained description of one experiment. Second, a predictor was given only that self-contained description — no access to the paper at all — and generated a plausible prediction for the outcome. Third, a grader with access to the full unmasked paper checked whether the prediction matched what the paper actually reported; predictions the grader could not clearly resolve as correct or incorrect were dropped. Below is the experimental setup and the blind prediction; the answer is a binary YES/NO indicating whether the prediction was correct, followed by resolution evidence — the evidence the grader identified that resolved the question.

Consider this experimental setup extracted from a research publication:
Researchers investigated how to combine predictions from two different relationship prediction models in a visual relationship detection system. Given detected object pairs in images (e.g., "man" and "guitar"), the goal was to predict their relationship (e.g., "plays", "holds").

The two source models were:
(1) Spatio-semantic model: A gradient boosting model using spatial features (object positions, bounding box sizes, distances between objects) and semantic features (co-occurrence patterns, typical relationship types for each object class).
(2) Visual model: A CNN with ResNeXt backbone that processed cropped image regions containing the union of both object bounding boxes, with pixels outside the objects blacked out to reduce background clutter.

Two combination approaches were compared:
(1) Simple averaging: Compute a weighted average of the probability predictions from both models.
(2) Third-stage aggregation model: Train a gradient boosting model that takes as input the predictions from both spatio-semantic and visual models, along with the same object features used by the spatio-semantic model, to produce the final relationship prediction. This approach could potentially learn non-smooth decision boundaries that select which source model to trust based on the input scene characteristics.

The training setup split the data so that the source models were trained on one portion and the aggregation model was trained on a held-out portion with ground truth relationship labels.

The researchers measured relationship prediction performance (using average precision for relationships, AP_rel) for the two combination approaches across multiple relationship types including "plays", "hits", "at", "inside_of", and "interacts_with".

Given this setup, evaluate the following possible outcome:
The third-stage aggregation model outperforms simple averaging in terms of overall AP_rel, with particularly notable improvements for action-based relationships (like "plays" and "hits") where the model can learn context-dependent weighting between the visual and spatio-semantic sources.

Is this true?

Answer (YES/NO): NO